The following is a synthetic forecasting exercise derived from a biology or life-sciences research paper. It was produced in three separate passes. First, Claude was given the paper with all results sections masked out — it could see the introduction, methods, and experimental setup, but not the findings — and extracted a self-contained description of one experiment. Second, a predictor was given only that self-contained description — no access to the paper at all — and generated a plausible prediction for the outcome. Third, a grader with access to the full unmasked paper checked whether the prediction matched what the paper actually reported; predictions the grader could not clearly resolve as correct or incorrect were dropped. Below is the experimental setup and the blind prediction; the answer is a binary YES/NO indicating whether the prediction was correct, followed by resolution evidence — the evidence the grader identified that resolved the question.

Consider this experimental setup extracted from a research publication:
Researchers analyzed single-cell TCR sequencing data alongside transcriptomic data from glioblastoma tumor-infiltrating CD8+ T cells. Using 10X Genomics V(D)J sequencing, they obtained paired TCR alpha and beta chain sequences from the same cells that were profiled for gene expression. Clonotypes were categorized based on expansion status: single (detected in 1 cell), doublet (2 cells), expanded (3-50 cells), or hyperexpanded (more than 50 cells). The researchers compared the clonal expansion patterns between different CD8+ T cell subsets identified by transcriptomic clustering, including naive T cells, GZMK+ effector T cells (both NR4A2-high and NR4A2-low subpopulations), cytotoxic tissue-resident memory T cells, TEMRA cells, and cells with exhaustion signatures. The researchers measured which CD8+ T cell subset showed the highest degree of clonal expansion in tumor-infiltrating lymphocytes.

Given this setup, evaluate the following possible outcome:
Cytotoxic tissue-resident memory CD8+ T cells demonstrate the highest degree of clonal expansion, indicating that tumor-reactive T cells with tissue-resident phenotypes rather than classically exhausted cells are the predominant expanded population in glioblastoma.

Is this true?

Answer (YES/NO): NO